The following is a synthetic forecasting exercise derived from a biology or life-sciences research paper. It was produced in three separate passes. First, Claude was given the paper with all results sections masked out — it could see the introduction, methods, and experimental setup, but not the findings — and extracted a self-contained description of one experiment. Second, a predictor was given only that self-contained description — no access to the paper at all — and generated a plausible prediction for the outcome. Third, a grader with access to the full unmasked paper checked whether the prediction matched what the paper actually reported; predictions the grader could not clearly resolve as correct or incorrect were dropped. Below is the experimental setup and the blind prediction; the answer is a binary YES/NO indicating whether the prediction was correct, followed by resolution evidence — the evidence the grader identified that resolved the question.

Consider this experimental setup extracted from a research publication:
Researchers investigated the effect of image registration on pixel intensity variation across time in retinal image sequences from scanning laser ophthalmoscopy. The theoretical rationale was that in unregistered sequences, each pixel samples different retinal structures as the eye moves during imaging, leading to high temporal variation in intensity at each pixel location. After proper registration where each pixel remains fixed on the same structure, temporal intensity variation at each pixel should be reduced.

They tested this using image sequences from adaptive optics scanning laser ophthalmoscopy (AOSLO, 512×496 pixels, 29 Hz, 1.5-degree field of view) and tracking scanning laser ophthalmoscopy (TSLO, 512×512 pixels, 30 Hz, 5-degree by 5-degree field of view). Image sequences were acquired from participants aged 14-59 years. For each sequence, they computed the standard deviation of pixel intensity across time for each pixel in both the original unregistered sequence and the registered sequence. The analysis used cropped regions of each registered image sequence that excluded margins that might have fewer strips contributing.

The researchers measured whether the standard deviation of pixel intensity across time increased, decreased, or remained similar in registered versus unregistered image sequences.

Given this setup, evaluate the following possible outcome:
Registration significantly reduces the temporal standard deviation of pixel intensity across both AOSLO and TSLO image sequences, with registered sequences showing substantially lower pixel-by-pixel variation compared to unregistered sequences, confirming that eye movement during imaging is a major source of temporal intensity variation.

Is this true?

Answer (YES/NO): YES